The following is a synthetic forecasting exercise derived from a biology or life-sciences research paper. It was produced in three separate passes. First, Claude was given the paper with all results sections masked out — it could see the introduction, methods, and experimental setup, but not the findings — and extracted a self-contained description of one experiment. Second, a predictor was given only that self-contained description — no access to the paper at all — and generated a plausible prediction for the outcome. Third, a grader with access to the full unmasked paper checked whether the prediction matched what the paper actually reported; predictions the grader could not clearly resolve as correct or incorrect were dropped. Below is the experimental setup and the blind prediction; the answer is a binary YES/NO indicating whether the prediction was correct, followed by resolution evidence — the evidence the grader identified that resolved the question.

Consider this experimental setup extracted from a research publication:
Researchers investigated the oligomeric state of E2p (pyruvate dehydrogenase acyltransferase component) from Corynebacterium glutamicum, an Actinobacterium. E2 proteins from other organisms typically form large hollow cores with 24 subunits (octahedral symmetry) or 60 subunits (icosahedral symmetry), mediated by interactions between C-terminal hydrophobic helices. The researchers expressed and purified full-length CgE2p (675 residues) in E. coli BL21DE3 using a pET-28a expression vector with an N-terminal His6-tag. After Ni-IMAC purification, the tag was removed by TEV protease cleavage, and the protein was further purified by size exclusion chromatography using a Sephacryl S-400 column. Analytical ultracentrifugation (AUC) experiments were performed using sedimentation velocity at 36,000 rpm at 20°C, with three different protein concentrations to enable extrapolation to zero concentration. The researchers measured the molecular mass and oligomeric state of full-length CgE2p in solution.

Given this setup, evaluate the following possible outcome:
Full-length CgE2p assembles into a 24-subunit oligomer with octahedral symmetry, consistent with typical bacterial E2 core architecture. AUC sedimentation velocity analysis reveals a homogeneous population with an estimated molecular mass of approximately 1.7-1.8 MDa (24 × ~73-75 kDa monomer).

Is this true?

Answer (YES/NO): NO